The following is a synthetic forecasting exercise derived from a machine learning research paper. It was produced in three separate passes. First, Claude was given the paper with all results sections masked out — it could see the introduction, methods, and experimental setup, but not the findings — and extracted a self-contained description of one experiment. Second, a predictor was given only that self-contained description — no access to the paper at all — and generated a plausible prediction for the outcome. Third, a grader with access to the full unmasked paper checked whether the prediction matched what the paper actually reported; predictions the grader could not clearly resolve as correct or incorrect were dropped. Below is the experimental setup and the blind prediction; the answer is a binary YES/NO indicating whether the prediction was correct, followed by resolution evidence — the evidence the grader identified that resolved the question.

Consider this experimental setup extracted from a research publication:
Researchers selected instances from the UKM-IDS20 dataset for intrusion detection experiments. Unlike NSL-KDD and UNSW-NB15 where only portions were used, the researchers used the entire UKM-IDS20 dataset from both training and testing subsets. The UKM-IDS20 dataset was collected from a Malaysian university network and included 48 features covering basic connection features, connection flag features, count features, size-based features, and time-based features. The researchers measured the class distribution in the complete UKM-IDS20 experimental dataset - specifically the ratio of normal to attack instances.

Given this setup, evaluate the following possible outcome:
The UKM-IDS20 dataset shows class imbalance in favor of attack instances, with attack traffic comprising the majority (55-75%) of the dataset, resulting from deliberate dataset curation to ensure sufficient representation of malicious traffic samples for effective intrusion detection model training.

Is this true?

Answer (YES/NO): NO